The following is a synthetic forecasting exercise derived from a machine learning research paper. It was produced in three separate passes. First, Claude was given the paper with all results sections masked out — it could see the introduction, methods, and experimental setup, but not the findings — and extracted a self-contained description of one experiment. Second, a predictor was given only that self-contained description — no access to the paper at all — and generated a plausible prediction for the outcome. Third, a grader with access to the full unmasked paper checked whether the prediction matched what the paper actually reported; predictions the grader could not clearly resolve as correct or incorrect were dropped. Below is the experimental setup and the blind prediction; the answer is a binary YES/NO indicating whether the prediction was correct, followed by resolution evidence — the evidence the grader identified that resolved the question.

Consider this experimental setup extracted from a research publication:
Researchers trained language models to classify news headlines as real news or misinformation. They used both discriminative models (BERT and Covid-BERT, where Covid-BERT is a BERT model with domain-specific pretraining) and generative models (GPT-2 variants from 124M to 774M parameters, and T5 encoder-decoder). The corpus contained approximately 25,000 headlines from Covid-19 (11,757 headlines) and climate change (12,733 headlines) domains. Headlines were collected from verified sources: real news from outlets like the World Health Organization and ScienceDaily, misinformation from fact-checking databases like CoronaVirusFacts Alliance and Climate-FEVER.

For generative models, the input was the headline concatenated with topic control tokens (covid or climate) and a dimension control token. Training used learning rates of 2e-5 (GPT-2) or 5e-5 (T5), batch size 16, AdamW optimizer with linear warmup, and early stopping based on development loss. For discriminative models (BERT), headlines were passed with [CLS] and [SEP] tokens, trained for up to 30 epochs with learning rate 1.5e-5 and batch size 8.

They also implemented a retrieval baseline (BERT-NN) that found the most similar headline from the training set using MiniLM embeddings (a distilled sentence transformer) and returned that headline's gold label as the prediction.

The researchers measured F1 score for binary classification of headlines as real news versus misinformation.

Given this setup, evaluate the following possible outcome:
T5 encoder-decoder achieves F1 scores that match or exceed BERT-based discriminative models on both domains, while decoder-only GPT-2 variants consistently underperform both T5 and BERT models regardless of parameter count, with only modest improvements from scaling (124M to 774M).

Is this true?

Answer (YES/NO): NO